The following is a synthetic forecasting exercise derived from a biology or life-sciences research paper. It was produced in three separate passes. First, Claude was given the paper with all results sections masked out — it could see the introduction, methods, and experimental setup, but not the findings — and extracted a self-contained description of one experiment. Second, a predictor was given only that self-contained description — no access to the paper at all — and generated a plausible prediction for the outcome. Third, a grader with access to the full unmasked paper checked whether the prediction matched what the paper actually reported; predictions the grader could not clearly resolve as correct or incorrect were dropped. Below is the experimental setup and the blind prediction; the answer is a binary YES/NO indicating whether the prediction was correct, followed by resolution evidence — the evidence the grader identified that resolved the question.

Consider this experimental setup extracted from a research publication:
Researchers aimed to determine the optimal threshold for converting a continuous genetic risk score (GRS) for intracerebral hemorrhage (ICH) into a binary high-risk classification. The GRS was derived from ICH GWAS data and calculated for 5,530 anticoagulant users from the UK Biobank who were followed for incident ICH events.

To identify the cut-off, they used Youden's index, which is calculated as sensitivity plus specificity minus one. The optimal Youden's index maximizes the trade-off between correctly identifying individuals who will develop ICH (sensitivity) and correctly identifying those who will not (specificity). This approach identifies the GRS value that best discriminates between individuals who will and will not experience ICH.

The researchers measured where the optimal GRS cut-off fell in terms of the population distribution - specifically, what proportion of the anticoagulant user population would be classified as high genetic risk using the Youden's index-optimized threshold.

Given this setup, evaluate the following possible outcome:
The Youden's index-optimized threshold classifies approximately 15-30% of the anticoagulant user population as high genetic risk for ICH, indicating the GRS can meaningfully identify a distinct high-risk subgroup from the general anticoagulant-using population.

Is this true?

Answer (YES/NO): NO